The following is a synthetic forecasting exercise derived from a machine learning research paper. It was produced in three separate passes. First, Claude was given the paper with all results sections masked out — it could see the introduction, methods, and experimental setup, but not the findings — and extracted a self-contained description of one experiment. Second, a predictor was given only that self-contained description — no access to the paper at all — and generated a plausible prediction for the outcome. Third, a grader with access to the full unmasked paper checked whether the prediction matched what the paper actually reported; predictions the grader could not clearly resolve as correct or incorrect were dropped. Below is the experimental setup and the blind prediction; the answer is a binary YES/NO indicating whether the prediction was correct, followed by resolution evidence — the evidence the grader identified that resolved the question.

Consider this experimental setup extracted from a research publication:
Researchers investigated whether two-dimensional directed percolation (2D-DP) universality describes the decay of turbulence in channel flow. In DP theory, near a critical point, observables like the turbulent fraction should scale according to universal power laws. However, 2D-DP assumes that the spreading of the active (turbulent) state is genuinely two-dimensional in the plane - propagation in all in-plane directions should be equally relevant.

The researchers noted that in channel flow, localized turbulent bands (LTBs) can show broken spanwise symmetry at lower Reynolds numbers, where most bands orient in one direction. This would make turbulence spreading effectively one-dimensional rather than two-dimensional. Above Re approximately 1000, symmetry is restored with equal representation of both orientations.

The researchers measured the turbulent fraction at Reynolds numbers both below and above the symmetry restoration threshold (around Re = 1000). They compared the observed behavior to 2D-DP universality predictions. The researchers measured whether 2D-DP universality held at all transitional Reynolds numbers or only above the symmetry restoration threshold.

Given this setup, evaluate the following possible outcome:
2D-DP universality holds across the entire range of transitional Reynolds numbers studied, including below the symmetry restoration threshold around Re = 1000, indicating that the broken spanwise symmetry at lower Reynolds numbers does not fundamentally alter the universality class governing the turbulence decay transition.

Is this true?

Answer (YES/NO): NO